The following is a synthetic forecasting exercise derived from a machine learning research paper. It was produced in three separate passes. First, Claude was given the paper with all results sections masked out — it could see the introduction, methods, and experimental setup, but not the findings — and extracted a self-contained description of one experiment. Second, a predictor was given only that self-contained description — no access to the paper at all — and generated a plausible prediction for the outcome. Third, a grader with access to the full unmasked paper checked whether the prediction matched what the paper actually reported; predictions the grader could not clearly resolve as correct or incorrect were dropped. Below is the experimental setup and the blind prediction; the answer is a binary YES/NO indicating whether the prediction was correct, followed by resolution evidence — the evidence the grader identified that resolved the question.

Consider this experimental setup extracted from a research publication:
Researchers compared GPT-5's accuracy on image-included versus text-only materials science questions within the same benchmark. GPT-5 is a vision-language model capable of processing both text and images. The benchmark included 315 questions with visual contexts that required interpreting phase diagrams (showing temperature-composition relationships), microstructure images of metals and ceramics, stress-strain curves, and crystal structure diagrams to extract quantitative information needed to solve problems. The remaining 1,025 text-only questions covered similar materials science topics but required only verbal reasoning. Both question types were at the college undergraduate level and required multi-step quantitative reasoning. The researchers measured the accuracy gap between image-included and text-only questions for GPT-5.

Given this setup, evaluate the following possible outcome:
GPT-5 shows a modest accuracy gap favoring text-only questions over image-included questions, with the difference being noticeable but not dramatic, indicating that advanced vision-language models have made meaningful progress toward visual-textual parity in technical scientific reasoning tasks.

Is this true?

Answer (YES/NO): NO